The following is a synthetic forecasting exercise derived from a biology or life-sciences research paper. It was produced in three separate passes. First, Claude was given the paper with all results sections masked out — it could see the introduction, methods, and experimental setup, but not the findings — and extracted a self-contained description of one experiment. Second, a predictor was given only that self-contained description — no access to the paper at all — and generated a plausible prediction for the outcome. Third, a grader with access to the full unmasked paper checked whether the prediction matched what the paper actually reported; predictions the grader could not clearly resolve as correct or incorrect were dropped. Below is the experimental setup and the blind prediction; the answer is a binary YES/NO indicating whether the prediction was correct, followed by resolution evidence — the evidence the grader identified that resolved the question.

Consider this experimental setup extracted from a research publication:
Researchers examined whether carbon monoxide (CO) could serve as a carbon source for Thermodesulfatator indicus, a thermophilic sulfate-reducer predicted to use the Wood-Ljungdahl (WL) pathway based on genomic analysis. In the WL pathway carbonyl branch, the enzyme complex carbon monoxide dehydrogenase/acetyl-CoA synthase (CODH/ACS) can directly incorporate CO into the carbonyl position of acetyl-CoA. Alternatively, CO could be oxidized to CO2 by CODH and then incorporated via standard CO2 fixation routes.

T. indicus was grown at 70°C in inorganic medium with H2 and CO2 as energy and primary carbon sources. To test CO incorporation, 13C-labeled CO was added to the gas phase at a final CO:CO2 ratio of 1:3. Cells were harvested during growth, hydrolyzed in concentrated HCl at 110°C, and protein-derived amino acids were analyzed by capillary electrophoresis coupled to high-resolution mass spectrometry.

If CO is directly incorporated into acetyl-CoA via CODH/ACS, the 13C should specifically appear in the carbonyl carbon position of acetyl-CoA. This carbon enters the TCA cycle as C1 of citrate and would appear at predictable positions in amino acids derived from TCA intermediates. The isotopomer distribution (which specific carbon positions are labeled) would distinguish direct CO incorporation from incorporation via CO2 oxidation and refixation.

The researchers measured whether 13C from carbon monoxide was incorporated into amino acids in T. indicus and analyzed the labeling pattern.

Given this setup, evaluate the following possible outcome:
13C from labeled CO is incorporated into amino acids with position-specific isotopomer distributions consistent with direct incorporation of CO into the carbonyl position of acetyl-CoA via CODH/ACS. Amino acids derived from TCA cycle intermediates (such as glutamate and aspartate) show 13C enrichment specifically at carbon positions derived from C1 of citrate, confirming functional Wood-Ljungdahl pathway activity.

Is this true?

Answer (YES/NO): YES